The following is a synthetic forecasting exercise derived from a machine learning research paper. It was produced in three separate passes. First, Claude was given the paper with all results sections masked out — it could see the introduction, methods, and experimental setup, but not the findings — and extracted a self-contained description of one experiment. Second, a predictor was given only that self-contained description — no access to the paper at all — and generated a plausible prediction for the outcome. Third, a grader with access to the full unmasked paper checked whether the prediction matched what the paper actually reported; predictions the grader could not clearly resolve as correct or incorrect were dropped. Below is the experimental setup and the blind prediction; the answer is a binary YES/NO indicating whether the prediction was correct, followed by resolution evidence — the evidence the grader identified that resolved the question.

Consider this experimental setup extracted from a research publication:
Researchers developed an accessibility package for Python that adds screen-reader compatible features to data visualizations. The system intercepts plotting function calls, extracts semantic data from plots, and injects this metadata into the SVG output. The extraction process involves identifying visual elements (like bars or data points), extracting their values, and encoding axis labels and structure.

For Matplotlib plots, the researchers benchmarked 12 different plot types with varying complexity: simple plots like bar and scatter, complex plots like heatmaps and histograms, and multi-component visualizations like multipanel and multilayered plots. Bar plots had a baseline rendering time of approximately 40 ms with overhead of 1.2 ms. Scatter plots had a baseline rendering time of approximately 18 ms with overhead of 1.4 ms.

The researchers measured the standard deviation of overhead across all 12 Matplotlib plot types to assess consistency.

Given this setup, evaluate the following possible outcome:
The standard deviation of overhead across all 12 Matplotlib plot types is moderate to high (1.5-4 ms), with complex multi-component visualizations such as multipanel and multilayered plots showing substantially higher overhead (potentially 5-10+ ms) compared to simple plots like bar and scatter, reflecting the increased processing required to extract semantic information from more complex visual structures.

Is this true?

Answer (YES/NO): NO